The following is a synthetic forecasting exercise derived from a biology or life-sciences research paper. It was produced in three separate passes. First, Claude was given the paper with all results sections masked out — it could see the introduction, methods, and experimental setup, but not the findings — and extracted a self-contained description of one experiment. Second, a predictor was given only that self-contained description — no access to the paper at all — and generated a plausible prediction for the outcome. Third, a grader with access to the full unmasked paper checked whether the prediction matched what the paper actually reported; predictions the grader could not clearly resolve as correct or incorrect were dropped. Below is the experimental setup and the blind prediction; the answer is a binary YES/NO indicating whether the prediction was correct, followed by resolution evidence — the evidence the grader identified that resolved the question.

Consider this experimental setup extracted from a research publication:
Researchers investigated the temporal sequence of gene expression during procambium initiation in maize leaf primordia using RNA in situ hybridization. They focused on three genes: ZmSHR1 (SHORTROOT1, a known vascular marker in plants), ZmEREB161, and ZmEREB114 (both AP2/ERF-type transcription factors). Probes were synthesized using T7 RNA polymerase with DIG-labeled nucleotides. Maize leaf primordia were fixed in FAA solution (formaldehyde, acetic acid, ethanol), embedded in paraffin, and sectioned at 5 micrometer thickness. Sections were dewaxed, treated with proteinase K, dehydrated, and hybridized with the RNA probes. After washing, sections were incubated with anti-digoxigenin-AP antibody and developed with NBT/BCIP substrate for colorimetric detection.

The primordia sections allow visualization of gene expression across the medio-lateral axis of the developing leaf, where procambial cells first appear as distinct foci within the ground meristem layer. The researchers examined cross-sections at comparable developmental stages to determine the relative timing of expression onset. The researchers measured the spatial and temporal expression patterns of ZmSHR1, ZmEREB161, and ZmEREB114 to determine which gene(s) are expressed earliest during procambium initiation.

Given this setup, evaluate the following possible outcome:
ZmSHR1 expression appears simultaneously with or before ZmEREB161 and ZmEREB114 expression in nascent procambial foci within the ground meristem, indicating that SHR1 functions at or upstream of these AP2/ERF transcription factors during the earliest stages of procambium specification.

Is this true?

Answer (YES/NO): NO